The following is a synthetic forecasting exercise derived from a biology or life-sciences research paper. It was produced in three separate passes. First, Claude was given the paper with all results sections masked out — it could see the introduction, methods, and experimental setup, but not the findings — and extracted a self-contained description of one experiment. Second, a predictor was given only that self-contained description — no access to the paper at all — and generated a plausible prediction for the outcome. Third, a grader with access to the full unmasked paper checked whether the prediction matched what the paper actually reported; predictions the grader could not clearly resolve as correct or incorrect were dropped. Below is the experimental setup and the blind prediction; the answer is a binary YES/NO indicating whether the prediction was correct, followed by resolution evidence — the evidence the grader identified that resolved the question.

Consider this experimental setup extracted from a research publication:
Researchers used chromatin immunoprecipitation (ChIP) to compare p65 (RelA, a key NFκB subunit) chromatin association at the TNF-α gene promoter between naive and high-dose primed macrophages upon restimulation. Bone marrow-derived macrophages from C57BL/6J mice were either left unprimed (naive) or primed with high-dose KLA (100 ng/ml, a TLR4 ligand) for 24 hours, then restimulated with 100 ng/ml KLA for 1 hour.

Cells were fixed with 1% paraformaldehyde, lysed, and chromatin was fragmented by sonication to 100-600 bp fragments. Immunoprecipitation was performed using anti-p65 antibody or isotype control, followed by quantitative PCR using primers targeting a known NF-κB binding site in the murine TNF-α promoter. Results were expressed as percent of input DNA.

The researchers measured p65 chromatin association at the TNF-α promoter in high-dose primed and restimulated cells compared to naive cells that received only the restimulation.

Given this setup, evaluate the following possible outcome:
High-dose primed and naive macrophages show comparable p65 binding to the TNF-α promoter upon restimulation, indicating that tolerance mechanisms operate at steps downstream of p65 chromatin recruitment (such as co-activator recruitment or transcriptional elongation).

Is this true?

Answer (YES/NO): NO